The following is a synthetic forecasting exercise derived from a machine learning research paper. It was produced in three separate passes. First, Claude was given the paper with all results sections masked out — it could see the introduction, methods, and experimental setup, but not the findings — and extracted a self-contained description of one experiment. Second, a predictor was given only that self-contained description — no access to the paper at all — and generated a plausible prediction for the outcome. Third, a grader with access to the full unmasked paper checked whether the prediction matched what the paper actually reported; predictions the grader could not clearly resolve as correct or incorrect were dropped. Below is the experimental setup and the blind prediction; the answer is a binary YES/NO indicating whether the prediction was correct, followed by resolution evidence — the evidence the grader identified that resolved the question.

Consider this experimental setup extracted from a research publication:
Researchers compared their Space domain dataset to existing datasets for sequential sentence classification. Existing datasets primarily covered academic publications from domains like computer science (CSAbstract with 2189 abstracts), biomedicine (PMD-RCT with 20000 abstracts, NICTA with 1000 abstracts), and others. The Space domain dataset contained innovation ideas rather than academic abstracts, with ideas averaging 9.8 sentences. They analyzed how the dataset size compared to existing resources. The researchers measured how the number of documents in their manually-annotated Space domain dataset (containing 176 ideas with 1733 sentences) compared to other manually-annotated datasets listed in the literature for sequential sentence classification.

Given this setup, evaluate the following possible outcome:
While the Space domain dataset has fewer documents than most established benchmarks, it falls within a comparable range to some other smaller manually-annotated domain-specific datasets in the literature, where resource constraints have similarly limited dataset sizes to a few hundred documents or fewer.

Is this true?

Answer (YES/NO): YES